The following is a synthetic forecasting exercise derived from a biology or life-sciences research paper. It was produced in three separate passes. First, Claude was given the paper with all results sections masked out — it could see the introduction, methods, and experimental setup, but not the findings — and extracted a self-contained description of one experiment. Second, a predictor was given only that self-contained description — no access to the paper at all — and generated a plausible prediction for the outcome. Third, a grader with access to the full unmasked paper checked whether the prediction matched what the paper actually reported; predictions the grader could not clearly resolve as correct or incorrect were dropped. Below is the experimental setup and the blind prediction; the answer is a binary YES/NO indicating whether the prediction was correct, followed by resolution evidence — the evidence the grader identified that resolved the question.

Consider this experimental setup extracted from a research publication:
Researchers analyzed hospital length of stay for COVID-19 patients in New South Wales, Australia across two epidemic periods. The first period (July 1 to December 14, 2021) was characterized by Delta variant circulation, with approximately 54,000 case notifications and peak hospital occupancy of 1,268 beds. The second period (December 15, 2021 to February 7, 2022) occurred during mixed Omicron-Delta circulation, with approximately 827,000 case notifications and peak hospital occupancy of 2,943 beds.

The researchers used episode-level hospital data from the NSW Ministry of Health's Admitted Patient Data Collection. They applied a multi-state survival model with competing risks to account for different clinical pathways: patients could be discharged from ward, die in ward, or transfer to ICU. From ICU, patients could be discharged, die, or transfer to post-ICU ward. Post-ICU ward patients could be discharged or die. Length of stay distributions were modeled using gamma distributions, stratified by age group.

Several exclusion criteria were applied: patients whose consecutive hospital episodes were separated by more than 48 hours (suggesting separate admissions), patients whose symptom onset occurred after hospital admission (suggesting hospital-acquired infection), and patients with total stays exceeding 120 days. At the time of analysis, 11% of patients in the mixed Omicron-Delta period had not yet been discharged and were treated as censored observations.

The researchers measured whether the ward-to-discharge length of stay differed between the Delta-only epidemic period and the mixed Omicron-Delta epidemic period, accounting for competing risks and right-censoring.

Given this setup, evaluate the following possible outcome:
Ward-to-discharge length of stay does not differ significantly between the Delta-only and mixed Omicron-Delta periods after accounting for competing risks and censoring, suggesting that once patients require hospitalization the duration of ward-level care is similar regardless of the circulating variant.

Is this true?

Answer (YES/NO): NO